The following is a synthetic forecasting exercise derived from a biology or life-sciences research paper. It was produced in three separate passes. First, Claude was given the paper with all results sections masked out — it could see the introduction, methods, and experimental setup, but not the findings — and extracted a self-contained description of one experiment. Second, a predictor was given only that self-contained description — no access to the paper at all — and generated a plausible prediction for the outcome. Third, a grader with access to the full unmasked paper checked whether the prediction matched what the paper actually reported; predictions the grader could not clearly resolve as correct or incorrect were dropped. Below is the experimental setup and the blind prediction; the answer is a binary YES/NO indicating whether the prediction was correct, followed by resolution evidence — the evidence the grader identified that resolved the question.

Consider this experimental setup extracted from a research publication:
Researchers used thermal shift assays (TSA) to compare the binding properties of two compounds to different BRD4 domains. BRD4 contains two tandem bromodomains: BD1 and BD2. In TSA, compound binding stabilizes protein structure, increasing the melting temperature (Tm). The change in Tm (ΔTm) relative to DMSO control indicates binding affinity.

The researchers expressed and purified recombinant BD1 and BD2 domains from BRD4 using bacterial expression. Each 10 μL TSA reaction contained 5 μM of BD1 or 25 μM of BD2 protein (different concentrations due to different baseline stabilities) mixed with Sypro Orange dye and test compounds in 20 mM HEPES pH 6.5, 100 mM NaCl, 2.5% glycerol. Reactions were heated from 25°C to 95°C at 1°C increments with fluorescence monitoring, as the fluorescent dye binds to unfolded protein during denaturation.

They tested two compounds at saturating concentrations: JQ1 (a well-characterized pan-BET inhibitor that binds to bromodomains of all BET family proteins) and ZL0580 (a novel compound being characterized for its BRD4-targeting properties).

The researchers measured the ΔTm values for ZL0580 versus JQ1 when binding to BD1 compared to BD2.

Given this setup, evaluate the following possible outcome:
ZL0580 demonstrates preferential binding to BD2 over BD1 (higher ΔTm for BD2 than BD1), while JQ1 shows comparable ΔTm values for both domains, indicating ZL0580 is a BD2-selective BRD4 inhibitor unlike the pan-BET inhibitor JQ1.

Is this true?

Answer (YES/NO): NO